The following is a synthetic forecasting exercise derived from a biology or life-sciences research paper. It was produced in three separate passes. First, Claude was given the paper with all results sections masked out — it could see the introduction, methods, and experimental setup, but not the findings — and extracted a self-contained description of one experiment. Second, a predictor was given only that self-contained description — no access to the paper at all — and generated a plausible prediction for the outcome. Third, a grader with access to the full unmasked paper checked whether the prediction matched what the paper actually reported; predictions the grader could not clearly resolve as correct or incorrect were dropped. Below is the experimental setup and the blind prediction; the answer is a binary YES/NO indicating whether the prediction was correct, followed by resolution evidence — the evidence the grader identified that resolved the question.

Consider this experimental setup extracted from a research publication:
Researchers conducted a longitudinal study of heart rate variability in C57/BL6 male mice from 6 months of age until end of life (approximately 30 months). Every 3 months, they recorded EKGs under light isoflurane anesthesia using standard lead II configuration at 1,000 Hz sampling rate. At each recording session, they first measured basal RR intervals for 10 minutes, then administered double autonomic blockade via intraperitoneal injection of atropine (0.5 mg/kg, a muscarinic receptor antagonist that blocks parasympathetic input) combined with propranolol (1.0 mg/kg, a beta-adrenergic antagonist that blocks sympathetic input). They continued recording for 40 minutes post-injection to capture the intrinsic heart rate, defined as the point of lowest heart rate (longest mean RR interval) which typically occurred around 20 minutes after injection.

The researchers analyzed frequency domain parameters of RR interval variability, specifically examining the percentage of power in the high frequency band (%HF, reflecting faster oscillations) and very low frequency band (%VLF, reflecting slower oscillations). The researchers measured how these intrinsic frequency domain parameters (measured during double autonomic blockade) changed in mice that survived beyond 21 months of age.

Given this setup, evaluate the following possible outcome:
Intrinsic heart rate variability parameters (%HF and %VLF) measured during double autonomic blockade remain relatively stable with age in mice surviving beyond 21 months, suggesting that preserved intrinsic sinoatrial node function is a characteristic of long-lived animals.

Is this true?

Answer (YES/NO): NO